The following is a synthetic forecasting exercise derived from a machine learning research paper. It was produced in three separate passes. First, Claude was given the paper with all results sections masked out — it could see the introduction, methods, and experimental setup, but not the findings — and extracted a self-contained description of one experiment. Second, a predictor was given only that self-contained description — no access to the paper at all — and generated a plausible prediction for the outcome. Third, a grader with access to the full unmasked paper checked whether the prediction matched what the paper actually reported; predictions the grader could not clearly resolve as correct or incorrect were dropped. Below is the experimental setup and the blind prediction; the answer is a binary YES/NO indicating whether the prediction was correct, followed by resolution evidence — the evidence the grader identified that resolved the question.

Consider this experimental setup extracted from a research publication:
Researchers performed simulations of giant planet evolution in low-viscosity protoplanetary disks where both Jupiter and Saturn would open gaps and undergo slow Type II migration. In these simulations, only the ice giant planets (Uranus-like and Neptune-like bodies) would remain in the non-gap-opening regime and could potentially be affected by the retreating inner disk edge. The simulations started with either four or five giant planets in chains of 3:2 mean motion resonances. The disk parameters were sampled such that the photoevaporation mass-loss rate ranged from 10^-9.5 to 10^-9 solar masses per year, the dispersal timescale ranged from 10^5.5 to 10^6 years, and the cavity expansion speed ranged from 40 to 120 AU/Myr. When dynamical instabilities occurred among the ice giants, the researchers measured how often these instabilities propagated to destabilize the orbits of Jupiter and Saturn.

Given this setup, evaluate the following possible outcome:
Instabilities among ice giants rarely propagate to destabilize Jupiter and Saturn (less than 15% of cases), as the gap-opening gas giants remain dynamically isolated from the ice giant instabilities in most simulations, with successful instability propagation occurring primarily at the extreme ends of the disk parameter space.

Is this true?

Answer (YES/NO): NO